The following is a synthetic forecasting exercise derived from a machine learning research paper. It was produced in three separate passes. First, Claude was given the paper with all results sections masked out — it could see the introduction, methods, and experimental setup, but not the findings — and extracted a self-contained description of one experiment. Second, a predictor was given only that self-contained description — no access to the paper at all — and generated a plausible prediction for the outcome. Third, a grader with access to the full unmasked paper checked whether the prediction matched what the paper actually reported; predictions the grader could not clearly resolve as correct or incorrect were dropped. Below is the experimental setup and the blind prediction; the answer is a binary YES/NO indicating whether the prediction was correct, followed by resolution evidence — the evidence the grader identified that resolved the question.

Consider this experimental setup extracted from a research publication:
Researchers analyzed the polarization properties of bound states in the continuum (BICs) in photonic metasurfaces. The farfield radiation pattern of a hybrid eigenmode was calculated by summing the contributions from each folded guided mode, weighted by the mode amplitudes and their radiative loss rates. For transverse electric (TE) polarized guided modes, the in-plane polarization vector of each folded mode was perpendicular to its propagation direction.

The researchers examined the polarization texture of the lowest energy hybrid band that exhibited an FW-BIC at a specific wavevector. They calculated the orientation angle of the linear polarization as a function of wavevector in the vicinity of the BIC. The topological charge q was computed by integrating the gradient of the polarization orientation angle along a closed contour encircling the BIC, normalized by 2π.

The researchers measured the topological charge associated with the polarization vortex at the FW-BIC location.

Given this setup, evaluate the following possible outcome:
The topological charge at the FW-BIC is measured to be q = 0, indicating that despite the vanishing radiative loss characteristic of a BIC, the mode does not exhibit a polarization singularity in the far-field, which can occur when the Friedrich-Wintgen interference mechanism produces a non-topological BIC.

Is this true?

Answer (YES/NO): NO